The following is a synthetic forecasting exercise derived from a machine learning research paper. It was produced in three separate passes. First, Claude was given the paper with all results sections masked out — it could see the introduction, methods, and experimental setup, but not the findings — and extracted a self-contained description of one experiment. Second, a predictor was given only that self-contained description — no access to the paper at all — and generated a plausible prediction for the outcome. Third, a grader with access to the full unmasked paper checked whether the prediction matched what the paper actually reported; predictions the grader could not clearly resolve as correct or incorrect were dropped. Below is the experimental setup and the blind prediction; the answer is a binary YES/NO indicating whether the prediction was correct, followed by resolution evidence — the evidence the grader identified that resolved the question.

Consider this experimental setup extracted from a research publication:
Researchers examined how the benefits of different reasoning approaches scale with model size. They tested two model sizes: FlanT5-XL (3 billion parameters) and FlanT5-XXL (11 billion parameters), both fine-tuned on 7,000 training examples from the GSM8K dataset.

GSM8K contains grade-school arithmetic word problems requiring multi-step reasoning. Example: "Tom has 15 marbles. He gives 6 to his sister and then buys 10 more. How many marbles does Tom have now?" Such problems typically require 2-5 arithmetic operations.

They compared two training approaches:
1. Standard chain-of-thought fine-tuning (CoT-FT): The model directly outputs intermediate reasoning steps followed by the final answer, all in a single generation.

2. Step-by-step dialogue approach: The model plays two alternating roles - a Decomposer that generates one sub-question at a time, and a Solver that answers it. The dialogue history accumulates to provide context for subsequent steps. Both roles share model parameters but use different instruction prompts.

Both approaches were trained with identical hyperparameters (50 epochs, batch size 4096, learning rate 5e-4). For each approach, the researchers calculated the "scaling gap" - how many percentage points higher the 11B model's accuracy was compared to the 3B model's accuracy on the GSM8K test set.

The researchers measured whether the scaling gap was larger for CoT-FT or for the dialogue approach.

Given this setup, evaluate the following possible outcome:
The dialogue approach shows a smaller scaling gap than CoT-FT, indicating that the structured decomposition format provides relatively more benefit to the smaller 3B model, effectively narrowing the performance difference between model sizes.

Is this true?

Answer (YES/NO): NO